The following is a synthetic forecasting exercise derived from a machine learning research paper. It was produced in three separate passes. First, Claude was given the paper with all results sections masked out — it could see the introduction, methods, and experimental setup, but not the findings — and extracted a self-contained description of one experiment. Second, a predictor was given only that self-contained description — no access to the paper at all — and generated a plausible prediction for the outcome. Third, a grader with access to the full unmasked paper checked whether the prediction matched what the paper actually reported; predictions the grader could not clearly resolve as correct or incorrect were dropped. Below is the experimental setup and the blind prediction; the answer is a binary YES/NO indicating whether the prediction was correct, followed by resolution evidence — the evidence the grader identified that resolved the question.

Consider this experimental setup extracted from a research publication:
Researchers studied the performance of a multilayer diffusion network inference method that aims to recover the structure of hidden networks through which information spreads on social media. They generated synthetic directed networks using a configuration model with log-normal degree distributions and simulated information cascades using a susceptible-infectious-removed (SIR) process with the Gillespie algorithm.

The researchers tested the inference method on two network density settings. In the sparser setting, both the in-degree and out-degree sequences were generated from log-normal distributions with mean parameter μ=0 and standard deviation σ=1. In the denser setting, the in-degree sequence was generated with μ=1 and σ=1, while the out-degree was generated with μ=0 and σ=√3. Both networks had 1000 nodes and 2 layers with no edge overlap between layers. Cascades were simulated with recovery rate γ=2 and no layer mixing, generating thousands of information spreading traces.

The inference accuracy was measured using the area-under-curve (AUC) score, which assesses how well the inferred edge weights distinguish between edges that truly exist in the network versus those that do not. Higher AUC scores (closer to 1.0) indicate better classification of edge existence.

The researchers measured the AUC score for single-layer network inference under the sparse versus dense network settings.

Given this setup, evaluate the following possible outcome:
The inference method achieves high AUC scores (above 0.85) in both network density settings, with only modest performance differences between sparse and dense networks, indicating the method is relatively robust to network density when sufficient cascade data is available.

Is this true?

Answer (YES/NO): YES